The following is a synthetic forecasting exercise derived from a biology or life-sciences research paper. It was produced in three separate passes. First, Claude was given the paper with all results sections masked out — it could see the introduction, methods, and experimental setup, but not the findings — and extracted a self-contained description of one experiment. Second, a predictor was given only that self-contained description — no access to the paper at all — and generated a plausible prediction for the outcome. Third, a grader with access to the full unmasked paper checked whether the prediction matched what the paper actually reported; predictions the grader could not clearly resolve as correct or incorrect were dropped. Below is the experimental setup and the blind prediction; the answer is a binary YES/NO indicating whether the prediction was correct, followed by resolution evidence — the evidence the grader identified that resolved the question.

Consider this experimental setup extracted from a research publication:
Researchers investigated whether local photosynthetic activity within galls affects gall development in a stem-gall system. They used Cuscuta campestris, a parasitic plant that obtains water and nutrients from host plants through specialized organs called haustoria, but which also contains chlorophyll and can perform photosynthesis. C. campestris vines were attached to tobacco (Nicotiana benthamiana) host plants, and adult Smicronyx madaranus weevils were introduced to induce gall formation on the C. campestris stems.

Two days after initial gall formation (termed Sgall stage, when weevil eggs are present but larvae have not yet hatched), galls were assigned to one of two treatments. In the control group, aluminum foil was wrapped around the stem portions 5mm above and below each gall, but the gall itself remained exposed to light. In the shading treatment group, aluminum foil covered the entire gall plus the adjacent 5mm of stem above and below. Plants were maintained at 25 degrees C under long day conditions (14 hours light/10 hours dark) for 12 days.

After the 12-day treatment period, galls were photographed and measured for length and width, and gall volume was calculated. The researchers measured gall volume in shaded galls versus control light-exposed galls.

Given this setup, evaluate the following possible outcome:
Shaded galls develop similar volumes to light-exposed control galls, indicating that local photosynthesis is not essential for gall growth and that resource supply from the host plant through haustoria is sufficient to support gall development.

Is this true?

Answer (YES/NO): NO